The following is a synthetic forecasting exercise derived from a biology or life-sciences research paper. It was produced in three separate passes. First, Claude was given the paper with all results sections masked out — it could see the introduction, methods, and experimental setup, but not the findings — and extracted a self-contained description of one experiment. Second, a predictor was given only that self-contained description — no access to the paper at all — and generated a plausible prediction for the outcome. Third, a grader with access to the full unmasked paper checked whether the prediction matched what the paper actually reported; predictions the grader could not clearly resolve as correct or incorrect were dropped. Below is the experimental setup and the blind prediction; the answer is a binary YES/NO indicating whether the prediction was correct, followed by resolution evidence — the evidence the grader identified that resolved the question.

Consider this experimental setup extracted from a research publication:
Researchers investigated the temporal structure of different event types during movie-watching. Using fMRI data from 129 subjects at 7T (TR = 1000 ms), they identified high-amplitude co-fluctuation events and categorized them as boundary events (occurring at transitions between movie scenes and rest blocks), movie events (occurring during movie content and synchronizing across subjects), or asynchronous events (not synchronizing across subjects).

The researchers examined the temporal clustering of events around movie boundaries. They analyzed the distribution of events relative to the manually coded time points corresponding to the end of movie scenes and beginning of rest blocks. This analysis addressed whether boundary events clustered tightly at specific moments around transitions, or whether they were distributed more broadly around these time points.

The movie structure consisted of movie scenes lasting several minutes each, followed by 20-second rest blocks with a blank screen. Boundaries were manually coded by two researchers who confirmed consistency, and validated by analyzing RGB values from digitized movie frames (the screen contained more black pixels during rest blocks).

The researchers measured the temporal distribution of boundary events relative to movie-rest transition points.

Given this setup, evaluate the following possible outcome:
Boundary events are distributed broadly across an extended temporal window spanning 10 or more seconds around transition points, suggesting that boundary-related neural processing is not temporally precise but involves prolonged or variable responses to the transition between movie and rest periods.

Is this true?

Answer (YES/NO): NO